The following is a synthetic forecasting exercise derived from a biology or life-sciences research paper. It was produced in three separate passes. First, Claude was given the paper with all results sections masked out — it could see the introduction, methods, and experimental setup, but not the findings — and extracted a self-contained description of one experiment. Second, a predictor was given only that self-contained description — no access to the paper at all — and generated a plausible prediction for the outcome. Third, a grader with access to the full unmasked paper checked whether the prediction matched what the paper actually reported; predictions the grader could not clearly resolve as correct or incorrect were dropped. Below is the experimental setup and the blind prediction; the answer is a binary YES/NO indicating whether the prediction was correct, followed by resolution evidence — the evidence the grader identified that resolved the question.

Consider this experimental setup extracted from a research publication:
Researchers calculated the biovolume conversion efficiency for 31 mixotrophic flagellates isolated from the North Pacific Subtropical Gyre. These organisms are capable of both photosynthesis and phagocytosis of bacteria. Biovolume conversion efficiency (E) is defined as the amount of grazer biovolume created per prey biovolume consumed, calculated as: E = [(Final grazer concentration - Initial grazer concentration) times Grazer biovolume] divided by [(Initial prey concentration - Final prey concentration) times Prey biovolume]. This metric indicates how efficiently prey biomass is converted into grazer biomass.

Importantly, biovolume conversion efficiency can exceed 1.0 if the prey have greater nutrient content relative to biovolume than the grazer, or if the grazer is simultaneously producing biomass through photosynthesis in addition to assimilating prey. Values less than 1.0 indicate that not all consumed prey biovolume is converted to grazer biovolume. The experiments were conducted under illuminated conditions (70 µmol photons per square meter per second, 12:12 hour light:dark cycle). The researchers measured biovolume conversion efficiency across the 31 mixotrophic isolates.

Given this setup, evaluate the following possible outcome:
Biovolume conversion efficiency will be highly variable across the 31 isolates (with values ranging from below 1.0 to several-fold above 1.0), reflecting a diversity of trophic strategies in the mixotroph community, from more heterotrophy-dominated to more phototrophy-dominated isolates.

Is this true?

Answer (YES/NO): YES